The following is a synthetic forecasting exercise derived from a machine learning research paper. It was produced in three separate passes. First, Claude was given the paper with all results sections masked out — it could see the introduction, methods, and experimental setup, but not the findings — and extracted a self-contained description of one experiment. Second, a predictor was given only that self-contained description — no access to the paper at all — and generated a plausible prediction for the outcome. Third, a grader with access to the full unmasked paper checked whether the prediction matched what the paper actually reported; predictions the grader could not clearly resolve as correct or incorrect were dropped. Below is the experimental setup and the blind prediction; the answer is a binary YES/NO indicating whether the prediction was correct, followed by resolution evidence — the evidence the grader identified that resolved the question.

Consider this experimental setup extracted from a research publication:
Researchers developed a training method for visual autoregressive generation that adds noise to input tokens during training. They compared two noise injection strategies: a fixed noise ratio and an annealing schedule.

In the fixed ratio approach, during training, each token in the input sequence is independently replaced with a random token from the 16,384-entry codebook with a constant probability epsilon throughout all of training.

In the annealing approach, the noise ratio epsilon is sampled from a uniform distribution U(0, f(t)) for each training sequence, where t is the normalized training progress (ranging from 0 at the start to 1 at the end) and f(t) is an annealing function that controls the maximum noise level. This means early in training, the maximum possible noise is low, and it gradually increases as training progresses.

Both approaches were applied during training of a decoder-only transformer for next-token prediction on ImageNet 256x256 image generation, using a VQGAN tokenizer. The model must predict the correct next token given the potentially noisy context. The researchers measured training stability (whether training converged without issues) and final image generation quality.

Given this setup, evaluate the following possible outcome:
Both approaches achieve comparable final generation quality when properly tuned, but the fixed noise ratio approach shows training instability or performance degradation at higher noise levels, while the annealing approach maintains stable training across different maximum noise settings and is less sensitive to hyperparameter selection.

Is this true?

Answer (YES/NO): YES